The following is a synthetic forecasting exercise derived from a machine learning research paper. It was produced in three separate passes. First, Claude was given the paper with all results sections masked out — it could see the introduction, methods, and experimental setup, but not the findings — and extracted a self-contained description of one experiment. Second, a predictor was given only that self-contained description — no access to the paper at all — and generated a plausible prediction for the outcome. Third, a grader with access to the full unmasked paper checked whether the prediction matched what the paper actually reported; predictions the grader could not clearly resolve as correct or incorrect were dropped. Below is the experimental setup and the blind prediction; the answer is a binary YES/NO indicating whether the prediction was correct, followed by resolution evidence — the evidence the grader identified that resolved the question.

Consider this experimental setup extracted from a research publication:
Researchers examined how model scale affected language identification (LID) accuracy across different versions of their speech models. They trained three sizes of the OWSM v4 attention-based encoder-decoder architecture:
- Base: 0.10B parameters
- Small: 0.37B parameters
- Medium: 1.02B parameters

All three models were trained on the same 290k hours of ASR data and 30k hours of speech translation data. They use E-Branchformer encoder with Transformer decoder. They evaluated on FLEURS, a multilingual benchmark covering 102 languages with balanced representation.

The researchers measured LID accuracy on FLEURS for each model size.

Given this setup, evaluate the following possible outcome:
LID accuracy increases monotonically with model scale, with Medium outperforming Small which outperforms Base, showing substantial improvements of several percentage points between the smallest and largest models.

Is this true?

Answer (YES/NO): YES